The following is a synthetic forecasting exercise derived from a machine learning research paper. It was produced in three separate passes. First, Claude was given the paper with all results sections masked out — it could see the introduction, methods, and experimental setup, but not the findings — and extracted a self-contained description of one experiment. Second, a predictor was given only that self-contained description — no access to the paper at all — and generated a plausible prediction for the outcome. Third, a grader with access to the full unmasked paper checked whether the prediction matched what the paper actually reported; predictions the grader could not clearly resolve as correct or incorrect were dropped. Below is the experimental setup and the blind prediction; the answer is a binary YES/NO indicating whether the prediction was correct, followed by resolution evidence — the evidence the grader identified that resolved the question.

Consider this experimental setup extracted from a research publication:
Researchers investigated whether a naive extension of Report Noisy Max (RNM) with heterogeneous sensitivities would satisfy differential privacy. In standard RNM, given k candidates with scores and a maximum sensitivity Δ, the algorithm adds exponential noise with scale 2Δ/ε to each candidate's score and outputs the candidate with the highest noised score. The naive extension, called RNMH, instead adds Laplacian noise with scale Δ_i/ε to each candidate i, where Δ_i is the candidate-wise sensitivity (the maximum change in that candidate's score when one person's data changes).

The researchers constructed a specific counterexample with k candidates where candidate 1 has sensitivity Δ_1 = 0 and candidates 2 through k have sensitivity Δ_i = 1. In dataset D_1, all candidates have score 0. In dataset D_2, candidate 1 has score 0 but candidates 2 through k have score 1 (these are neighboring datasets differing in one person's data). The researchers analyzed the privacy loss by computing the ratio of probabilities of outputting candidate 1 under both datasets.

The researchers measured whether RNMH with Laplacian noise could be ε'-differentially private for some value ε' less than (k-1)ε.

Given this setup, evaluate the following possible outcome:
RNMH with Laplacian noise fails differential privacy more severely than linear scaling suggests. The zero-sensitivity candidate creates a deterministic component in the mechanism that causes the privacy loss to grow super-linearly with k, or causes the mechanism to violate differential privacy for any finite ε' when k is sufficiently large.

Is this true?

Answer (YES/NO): NO